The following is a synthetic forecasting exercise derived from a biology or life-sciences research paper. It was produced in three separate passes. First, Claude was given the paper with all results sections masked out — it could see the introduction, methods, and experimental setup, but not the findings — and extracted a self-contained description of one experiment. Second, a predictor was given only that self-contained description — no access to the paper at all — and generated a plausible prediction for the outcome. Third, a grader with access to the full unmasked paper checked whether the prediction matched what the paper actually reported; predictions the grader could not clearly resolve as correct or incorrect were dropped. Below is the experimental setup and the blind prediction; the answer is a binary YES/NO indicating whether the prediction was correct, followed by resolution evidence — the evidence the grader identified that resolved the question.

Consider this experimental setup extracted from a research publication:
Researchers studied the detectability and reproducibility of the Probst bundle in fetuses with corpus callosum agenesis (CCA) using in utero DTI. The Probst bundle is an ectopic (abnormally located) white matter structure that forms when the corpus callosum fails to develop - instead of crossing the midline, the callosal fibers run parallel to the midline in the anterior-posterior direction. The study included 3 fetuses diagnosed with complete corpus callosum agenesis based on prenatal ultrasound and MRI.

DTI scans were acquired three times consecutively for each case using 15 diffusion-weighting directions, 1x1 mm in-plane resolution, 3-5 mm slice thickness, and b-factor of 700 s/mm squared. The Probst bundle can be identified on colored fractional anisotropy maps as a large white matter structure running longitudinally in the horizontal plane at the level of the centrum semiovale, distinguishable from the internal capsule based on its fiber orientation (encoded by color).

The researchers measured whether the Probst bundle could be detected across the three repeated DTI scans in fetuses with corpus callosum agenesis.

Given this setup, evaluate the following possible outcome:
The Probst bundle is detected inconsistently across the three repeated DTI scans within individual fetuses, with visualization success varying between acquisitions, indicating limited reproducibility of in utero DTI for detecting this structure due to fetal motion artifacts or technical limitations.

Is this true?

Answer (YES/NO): NO